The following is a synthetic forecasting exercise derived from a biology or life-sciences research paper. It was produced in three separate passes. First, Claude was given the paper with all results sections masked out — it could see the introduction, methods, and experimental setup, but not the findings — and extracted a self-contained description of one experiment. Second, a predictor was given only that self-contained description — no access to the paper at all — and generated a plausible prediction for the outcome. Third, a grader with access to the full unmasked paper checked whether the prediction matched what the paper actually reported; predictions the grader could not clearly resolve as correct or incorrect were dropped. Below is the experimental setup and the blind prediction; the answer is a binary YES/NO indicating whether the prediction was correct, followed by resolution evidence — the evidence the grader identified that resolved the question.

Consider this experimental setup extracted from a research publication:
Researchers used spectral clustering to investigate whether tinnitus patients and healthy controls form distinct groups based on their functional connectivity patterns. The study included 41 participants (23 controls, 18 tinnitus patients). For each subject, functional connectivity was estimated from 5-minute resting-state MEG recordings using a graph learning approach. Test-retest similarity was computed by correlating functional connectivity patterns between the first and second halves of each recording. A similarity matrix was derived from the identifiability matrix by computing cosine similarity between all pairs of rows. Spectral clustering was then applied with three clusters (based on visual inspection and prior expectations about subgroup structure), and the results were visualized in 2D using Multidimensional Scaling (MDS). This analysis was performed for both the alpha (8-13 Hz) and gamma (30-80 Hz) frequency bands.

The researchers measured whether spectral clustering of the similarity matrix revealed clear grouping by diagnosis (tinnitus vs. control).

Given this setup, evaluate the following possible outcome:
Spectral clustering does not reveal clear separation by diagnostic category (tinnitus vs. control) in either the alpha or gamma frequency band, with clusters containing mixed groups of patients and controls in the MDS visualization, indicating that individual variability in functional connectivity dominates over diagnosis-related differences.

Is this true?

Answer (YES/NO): NO